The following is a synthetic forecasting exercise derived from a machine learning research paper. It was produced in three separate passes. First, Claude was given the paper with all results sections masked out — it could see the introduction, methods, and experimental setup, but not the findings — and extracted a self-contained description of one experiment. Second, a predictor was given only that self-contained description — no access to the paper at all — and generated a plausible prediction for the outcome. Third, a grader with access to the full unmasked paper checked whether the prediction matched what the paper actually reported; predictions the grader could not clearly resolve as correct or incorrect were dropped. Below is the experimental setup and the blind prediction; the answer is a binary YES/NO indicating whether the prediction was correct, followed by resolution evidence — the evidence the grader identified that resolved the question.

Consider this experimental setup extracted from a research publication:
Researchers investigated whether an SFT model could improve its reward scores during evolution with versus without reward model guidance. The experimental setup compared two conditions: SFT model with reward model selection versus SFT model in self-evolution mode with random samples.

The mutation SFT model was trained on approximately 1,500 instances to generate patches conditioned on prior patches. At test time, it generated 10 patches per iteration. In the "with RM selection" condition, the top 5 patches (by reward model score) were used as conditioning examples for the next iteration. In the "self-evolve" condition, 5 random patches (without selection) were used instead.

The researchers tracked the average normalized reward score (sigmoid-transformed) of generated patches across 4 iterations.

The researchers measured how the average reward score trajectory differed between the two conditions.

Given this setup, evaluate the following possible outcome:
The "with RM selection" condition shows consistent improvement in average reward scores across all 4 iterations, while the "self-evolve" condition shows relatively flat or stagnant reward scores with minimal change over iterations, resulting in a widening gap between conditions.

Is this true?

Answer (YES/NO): YES